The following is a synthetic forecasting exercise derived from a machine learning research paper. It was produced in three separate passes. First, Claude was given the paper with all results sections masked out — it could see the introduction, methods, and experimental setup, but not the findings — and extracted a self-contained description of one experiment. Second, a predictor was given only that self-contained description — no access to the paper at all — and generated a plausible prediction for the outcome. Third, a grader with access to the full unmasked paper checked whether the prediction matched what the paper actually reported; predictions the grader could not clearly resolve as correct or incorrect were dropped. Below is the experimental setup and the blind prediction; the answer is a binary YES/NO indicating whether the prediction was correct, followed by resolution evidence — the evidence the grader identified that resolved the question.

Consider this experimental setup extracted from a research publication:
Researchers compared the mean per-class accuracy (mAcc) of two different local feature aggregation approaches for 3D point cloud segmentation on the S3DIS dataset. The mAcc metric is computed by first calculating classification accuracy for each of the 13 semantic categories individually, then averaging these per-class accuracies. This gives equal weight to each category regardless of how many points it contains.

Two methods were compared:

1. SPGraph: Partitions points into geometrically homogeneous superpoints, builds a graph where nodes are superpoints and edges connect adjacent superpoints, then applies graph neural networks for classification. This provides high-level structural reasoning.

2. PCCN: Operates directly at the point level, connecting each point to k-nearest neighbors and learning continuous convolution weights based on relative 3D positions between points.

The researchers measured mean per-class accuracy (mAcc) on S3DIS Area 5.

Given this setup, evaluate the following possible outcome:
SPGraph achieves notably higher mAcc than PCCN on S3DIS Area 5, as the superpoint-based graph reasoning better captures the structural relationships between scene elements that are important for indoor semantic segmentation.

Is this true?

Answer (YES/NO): NO